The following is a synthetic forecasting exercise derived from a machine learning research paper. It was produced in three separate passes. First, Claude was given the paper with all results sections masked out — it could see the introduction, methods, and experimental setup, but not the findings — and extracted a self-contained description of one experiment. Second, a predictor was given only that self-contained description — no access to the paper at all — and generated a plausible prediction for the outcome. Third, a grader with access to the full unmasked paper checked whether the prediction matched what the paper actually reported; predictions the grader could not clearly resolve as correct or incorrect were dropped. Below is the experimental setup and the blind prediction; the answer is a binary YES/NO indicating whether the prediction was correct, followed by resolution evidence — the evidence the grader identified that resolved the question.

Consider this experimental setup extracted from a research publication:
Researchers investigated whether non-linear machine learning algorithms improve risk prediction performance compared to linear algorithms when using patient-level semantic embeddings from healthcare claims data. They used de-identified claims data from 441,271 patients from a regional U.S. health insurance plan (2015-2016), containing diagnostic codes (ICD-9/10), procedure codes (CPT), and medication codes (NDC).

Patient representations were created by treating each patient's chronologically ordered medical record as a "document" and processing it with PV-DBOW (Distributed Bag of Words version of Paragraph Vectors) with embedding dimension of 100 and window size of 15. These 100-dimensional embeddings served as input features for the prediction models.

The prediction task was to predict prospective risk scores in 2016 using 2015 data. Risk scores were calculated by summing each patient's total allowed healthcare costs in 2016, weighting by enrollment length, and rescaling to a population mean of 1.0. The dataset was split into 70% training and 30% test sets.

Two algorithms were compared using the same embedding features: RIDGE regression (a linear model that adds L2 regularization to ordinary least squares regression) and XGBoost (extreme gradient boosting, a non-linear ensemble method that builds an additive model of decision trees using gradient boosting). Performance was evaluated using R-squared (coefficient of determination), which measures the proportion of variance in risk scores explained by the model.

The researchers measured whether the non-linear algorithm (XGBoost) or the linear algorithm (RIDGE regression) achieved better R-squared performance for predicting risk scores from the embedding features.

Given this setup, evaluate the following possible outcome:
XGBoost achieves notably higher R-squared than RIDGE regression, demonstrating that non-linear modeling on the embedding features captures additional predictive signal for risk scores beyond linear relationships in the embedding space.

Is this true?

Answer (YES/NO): YES